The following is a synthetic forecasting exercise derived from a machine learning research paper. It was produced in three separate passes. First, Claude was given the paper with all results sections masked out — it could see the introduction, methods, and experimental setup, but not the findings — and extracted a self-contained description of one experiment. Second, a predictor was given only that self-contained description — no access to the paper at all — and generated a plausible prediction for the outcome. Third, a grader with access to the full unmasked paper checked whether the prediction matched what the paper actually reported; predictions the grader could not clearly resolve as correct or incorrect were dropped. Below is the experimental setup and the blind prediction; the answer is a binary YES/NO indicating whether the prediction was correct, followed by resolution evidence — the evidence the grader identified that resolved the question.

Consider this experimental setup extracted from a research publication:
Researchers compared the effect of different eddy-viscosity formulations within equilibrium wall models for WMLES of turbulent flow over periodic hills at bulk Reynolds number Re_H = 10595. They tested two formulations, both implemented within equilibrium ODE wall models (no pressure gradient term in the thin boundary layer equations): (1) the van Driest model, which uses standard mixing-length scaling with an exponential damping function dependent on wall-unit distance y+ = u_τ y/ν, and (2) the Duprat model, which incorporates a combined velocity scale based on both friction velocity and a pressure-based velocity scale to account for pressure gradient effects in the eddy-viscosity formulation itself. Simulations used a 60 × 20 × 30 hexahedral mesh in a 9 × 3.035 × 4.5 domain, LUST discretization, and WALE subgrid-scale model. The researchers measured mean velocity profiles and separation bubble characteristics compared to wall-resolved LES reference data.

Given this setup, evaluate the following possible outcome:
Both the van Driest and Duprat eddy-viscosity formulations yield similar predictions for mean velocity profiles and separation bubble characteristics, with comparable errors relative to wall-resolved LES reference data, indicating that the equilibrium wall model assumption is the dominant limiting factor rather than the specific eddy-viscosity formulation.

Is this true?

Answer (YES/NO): NO